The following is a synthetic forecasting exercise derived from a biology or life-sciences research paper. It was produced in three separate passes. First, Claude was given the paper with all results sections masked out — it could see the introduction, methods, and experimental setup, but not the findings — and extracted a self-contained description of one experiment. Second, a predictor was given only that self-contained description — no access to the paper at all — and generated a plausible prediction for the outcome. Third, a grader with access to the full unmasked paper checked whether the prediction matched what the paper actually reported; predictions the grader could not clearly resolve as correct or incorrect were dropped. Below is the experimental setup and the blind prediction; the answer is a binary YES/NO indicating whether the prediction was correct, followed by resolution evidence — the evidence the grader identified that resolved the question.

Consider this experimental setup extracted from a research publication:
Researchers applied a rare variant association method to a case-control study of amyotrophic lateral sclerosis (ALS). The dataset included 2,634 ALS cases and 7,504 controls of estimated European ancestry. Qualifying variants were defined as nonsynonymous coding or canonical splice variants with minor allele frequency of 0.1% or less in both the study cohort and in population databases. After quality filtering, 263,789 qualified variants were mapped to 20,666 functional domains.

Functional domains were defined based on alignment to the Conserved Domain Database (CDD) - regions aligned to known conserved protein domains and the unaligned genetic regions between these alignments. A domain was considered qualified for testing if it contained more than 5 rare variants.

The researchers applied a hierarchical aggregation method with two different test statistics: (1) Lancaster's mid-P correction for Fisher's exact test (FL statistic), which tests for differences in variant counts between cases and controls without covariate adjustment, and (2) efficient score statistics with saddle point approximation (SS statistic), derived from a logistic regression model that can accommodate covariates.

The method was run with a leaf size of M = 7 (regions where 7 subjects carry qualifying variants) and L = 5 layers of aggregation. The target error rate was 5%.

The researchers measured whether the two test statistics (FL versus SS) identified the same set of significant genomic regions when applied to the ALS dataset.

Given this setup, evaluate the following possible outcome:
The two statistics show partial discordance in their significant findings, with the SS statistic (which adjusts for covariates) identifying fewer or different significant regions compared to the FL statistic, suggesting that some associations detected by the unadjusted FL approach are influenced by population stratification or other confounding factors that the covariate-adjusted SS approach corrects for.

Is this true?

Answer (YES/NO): NO